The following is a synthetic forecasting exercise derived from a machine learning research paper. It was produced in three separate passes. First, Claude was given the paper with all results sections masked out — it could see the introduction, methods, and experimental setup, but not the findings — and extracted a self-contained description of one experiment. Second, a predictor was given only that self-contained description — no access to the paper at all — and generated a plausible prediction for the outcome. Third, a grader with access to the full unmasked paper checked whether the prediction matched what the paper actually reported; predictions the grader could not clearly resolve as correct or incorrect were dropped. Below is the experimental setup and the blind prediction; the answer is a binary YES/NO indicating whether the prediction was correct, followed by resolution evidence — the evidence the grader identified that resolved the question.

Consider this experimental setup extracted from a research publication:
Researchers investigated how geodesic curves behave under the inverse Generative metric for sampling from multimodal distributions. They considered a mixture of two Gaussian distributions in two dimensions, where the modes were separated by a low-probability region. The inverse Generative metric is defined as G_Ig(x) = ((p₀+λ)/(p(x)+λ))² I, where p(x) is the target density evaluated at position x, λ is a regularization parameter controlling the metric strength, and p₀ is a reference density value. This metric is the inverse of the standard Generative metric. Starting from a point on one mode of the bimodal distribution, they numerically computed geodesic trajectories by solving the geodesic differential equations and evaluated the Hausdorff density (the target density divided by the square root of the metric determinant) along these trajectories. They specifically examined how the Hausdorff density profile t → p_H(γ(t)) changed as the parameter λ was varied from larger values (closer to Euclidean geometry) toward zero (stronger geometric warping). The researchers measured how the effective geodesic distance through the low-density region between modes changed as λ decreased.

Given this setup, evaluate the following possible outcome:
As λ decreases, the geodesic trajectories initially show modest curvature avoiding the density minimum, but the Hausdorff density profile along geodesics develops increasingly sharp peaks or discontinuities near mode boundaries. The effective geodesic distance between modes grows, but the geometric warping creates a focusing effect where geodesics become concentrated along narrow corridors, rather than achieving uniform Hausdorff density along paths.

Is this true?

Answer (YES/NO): NO